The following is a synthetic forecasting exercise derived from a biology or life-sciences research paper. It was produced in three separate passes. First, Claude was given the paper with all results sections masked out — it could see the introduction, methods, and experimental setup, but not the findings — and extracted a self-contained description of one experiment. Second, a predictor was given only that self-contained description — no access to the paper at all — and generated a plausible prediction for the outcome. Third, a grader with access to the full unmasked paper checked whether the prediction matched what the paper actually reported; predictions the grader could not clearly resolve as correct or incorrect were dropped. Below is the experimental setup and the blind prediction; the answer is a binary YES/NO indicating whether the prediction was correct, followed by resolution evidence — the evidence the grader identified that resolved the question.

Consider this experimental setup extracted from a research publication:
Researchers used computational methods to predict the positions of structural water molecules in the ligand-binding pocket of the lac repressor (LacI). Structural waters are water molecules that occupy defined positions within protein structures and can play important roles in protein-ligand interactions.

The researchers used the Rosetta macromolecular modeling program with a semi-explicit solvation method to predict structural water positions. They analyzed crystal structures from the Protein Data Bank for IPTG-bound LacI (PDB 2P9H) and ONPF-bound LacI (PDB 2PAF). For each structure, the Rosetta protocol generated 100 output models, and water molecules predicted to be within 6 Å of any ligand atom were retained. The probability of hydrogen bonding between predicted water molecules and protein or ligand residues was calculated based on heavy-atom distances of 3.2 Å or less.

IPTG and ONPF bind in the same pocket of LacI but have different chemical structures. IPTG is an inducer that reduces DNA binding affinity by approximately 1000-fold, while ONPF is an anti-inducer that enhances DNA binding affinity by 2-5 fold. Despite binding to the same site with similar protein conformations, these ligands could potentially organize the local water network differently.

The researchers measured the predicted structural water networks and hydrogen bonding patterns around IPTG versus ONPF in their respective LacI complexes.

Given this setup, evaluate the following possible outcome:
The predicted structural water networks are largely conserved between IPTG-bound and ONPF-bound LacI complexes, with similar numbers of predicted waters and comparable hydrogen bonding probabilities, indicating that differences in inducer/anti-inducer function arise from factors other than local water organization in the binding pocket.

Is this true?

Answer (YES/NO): NO